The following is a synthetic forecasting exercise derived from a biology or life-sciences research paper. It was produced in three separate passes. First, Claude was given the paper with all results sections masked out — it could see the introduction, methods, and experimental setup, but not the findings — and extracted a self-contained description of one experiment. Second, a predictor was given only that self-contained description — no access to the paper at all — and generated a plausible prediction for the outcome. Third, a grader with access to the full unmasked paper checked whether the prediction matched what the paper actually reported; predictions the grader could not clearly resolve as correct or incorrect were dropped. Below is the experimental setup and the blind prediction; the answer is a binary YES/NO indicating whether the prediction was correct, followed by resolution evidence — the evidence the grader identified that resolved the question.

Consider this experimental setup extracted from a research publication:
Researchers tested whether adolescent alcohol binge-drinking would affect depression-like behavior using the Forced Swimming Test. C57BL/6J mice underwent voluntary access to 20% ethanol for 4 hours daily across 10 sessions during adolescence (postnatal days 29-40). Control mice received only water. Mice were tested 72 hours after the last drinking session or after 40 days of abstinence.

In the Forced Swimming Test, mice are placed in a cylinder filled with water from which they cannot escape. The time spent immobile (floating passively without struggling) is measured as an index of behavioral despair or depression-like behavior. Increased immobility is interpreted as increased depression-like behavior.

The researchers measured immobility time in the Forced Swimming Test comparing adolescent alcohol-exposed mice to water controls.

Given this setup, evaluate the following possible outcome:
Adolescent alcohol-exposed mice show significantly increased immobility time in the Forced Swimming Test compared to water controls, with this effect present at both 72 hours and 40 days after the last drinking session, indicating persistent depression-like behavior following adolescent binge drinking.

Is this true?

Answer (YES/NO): NO